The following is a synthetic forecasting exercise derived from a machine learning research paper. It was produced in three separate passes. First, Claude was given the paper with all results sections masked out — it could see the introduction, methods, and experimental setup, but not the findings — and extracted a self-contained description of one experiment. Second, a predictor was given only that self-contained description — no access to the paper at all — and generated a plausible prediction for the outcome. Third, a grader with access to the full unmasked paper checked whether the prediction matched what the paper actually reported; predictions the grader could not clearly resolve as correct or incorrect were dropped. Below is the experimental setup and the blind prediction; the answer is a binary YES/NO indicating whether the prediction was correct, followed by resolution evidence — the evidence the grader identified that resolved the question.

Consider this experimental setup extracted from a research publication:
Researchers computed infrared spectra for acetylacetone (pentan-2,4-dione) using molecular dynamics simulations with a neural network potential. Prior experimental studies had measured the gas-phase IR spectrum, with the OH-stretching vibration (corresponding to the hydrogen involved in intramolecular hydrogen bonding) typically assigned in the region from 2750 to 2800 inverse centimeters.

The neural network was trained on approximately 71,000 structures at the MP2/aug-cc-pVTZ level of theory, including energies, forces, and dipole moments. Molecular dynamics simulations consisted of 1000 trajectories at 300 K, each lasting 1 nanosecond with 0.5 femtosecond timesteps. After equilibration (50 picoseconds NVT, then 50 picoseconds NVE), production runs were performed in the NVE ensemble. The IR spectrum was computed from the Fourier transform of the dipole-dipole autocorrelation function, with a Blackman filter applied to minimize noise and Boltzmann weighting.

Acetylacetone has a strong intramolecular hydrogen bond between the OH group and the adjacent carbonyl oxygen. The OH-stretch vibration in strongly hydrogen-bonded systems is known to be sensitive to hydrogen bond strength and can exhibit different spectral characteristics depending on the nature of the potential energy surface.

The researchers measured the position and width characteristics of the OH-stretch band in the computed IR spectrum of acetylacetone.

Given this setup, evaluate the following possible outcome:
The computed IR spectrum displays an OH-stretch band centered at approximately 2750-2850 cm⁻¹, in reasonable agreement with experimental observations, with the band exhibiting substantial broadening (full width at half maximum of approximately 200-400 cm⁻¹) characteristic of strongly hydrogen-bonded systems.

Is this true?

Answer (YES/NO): NO